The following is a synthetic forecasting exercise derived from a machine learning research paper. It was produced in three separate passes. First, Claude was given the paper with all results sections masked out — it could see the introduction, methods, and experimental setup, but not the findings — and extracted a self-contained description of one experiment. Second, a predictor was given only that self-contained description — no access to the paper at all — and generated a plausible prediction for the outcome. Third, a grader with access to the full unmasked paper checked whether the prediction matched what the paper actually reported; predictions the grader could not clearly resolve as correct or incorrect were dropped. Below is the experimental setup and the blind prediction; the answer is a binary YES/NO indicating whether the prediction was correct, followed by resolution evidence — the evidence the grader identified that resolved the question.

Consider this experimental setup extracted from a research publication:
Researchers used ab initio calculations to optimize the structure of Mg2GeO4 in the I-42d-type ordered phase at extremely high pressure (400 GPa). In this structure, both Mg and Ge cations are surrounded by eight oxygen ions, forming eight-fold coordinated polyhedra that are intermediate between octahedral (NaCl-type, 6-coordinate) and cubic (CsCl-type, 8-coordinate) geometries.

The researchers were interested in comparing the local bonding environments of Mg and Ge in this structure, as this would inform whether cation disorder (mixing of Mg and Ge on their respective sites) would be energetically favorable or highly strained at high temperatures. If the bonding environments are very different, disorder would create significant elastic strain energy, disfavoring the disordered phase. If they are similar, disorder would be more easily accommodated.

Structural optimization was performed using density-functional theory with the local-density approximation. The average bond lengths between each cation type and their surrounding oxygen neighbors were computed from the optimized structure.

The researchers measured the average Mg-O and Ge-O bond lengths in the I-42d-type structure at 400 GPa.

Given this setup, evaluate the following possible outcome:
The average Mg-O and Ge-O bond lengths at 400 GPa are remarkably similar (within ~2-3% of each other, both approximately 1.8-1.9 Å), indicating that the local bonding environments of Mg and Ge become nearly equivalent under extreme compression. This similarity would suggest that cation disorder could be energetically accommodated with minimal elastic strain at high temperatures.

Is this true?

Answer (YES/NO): YES